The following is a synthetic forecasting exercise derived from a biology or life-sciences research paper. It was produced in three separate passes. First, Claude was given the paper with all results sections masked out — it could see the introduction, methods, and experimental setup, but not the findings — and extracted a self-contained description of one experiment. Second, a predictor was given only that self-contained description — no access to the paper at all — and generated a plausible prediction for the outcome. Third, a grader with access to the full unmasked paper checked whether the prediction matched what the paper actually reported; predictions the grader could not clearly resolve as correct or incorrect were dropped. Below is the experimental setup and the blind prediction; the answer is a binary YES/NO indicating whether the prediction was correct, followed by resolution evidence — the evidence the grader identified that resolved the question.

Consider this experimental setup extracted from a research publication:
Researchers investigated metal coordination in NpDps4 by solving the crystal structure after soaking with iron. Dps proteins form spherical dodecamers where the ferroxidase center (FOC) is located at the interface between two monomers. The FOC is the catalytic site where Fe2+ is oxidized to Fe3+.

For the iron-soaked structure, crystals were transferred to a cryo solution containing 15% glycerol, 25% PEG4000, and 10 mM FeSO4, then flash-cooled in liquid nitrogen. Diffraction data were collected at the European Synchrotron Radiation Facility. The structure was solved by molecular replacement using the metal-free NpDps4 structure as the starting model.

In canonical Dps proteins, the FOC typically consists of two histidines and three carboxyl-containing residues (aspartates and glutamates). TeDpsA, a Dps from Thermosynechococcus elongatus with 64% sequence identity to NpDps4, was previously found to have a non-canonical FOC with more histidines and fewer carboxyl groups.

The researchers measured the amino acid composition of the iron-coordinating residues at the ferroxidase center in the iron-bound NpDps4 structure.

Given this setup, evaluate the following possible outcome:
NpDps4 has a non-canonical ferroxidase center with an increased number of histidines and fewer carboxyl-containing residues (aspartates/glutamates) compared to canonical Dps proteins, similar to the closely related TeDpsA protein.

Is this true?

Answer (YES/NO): YES